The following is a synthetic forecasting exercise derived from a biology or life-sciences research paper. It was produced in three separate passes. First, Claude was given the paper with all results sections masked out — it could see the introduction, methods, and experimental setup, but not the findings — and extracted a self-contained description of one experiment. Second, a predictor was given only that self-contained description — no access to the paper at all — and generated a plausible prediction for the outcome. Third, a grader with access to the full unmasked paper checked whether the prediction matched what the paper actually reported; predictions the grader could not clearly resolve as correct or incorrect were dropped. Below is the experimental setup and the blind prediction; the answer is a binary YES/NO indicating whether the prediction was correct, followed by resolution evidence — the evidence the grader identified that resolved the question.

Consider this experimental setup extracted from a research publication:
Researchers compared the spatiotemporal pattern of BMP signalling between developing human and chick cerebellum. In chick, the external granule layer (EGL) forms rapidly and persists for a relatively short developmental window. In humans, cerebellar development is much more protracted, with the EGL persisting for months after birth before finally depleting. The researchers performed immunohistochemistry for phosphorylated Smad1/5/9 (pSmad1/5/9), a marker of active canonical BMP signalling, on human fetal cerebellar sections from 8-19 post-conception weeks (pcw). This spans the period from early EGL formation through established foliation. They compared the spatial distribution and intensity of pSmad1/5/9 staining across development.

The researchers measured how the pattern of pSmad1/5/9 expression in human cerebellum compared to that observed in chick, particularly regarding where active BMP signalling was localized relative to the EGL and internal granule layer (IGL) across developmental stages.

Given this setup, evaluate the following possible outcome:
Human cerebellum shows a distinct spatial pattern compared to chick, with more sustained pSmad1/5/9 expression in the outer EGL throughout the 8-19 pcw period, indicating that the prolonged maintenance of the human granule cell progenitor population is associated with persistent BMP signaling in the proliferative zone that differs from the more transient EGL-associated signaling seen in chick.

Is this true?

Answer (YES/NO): NO